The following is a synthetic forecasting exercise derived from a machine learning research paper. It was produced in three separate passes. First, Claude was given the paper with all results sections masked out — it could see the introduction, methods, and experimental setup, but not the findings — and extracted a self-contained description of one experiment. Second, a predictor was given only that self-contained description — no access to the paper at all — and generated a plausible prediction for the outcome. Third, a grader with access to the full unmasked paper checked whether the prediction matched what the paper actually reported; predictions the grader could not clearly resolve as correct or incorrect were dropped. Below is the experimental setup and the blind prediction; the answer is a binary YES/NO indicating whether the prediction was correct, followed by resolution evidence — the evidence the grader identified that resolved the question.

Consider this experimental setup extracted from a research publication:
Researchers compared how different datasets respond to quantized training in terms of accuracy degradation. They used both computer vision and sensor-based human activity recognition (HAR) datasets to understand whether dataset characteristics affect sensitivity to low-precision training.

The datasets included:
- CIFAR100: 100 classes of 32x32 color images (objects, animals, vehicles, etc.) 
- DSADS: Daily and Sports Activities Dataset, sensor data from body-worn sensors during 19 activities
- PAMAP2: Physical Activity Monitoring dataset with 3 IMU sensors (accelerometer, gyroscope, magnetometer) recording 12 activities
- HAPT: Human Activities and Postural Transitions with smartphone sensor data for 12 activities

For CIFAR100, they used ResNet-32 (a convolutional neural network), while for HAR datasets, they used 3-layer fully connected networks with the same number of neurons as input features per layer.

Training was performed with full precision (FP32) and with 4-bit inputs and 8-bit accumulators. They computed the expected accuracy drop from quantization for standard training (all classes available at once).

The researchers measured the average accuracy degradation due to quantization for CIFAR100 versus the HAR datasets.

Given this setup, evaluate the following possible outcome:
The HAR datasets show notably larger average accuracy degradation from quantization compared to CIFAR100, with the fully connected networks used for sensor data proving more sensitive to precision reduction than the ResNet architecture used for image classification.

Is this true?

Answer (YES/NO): NO